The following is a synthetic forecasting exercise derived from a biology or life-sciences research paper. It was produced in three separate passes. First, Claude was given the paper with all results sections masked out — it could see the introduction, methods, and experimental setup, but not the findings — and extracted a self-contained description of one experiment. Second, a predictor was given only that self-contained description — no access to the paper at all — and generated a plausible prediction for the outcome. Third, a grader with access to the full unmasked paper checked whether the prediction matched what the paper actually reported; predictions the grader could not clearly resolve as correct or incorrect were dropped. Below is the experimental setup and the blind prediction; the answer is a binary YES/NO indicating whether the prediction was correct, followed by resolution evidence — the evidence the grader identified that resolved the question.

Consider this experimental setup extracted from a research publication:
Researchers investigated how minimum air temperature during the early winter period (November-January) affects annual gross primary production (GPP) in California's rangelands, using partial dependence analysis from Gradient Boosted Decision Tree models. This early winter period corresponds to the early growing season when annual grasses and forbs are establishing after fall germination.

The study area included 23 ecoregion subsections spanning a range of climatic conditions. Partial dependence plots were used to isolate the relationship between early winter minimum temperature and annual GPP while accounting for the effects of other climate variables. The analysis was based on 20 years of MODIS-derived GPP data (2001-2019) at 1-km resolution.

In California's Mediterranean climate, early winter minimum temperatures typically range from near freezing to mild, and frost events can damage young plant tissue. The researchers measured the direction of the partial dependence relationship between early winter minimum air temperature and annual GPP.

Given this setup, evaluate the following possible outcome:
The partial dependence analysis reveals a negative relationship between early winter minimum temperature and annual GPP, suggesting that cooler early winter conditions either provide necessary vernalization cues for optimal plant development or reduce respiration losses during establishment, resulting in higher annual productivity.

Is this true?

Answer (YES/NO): NO